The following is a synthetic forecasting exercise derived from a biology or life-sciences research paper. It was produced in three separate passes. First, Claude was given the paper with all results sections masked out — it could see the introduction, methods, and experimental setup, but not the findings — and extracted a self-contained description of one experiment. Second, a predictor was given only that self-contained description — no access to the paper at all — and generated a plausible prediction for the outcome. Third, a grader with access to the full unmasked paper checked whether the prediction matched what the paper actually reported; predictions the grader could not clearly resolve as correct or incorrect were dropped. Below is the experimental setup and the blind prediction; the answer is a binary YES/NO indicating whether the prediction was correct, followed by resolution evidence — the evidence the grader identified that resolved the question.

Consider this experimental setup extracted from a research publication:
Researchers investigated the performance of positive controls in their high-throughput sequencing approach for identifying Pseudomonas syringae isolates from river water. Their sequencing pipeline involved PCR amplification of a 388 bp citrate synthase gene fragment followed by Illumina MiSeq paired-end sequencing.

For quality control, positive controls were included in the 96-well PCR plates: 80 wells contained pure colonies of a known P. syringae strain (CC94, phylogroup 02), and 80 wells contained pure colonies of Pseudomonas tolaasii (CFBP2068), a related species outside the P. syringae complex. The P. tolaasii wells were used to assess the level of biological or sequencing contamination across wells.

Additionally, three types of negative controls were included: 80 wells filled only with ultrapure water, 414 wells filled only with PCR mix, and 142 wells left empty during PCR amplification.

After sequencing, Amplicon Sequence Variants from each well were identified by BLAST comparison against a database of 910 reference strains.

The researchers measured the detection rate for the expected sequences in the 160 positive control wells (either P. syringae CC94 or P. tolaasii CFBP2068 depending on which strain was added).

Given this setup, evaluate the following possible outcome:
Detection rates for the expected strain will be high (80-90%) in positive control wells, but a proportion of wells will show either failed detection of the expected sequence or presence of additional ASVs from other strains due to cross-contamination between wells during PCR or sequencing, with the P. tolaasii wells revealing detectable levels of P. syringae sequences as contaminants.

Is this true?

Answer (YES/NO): NO